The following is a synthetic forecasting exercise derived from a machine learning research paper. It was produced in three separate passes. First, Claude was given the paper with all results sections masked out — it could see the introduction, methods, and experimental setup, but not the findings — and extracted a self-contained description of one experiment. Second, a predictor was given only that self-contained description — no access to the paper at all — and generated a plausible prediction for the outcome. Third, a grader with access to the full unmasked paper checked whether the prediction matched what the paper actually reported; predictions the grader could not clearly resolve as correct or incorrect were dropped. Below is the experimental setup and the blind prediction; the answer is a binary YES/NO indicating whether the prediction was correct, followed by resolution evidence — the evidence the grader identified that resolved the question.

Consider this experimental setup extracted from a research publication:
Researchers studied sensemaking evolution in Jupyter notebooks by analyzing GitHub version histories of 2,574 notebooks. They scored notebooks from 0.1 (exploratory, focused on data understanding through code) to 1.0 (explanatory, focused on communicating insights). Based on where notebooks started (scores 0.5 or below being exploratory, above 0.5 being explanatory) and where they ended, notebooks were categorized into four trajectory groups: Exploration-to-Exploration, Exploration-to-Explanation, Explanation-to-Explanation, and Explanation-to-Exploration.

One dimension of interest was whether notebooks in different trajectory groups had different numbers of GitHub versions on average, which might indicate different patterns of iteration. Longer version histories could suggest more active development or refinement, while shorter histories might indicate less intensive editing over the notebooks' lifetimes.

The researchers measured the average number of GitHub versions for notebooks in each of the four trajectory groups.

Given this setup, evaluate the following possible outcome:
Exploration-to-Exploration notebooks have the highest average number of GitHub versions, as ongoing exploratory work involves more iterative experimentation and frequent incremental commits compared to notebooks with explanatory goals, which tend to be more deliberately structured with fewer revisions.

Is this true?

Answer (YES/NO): NO